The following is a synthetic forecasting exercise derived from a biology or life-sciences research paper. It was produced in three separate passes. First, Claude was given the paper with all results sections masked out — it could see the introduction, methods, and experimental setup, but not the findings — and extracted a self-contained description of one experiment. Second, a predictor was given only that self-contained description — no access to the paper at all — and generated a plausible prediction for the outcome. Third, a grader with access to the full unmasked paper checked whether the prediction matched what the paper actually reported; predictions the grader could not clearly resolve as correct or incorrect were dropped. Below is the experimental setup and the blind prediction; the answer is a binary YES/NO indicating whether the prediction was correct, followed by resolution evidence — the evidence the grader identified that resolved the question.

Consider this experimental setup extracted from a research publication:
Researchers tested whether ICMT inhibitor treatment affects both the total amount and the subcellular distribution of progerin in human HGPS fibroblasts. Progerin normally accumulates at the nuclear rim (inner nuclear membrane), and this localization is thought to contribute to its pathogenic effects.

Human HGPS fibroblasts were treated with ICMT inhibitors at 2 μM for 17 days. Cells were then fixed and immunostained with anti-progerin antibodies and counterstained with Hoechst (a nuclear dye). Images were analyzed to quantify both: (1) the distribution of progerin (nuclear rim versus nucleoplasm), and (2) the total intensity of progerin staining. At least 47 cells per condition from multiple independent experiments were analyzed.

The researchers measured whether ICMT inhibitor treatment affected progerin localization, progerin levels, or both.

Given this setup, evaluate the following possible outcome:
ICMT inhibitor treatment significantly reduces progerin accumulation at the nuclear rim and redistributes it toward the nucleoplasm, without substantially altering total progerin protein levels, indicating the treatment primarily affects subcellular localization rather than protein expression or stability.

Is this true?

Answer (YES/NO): NO